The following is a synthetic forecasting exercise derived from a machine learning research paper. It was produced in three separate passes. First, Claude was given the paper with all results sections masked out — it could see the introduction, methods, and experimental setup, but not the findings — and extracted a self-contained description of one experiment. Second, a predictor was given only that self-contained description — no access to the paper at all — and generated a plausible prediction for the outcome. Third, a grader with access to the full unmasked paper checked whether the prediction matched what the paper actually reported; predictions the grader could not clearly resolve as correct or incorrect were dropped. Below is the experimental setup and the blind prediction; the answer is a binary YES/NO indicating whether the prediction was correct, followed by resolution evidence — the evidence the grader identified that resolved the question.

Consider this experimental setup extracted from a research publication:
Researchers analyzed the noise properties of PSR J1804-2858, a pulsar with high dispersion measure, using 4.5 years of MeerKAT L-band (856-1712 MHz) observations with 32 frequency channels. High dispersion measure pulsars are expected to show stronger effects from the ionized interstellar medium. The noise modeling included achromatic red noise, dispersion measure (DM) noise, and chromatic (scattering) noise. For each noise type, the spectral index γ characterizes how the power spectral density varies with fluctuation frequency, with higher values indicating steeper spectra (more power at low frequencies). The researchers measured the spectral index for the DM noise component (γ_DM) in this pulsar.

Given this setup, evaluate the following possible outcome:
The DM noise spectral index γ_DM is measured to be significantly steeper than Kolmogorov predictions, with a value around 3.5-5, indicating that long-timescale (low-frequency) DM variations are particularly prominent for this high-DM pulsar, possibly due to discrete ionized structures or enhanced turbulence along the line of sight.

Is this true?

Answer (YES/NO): YES